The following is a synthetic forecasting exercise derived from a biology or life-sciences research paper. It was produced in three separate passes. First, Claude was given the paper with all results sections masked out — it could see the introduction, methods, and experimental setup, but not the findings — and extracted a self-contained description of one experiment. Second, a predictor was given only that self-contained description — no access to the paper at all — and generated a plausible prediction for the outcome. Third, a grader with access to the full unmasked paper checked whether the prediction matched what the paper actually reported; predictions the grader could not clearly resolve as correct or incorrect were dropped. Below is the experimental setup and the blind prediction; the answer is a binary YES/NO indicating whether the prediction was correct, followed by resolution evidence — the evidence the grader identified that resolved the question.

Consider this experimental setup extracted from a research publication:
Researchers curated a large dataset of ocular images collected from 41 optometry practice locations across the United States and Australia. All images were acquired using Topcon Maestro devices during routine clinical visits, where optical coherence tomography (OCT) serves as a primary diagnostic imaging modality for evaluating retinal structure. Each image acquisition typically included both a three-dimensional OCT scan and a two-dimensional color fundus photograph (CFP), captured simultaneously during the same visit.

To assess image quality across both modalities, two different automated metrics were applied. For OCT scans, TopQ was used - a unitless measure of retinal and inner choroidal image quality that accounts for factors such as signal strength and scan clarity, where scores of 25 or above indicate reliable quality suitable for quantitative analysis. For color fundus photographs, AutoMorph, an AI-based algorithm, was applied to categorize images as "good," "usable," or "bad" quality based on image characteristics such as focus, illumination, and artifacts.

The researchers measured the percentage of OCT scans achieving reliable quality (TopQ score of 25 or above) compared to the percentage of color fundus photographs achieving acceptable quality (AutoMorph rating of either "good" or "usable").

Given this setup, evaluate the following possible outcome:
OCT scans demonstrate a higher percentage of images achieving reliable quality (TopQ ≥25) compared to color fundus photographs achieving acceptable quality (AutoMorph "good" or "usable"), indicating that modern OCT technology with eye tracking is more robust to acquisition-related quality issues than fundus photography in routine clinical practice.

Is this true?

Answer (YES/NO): YES